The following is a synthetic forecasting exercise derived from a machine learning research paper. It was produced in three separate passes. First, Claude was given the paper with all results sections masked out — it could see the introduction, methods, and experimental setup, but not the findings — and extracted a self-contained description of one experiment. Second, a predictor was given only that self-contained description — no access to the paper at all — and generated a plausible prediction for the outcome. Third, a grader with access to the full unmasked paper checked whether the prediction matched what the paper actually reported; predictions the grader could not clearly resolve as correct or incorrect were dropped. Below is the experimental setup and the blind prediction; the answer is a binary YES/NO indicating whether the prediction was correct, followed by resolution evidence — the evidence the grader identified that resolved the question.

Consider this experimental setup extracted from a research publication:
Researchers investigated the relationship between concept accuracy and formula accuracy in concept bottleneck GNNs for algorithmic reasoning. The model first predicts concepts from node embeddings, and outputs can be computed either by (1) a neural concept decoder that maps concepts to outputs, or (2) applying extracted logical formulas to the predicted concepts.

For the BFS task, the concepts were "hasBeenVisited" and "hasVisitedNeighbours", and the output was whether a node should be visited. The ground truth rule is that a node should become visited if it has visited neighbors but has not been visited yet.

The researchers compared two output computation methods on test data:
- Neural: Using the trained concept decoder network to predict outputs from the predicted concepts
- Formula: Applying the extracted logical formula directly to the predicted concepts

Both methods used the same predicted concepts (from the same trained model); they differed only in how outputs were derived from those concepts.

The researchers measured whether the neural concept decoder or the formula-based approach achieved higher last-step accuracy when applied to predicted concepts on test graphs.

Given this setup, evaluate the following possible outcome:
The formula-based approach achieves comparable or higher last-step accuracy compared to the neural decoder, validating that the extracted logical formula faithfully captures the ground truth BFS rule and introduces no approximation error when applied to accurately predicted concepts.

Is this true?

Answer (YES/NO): YES